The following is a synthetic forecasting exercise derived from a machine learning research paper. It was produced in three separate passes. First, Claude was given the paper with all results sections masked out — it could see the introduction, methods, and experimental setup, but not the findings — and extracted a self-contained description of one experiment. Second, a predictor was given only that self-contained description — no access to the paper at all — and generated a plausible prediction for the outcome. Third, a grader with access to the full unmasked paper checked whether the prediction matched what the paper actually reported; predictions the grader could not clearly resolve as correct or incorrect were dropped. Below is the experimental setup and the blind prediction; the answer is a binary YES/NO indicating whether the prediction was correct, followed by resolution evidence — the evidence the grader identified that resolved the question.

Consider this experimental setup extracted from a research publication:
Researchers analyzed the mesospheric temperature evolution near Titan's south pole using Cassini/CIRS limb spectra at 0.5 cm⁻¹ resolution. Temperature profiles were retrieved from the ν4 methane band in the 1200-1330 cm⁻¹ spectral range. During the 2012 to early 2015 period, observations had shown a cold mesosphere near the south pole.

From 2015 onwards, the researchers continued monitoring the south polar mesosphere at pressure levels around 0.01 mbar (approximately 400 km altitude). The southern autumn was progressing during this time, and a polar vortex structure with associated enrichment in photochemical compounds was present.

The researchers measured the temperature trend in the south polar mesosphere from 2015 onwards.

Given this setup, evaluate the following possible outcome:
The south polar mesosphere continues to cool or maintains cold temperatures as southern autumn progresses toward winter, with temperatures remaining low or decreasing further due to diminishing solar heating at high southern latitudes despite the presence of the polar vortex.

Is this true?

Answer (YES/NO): NO